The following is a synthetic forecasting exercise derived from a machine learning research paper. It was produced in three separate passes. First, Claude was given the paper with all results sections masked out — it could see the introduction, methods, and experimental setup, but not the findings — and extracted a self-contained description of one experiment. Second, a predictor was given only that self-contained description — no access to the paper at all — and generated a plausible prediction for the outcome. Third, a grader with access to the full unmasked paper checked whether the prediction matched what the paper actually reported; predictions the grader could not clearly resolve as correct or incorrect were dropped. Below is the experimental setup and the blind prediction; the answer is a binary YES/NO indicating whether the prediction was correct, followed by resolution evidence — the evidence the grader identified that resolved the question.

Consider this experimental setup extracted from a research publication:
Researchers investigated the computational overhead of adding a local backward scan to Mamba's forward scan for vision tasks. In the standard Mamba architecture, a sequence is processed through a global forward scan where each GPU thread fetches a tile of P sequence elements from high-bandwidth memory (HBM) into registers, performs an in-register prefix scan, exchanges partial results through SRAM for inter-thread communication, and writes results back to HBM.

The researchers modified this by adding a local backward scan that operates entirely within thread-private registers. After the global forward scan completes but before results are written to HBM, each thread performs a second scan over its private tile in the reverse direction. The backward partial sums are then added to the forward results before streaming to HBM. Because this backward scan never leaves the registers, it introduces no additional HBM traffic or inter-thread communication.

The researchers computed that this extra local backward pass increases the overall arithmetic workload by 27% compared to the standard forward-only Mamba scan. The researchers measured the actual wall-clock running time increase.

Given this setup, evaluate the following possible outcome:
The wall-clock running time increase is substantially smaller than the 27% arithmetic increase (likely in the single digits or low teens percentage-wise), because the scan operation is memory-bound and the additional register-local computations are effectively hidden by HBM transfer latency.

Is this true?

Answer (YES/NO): YES